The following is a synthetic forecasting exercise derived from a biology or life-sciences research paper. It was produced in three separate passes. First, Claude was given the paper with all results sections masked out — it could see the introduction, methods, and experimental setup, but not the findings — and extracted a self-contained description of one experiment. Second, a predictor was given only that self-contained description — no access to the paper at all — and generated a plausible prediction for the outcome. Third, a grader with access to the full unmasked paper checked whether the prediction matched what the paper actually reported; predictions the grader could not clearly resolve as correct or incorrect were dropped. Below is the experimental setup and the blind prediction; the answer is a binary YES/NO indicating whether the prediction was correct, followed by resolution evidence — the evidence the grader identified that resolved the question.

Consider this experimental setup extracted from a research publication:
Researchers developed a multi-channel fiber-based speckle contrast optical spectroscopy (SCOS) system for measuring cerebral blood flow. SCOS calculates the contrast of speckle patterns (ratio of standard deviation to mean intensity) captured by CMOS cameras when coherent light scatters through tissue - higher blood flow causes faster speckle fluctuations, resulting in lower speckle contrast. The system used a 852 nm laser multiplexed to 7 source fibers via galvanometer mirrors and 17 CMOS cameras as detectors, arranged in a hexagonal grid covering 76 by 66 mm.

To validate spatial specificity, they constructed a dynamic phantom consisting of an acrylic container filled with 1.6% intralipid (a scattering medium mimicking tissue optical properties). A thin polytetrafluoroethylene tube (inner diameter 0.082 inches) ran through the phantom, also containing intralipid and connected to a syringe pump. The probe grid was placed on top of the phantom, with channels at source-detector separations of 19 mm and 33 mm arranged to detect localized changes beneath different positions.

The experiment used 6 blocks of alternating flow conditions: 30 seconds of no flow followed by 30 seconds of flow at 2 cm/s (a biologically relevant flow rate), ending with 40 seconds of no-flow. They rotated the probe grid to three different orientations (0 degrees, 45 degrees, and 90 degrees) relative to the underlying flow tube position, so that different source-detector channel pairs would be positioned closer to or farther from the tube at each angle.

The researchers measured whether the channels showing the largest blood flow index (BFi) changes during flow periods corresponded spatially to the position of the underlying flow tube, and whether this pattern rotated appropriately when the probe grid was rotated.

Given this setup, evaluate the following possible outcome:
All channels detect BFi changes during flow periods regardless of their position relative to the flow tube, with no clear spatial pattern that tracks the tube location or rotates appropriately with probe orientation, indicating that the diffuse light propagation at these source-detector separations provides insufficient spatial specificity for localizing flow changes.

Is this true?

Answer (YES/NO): NO